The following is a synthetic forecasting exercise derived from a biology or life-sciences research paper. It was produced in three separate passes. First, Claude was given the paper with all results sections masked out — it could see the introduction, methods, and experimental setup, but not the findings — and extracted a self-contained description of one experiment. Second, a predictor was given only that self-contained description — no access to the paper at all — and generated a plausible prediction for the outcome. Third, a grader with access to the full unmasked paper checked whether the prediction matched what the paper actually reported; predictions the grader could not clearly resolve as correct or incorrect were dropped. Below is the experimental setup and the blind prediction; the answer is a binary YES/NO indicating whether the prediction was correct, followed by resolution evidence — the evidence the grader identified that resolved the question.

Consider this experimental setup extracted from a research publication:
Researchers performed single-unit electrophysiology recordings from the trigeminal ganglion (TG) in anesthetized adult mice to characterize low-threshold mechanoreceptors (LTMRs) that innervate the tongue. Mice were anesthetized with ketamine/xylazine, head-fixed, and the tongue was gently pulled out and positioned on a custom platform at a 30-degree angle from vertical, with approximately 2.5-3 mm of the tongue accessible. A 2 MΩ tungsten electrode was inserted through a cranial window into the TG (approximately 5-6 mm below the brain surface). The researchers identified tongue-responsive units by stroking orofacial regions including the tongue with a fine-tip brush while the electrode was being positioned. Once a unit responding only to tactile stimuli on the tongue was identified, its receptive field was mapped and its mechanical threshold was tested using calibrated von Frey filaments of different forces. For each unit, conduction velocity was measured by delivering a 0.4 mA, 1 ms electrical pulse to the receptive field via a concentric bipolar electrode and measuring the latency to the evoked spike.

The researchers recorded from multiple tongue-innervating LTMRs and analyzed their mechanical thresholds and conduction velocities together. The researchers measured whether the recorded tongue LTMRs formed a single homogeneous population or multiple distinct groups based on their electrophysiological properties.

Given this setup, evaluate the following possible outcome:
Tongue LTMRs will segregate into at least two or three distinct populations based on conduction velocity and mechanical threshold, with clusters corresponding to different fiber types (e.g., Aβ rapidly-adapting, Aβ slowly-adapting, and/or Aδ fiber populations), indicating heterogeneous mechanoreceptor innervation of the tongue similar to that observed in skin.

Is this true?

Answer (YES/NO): NO